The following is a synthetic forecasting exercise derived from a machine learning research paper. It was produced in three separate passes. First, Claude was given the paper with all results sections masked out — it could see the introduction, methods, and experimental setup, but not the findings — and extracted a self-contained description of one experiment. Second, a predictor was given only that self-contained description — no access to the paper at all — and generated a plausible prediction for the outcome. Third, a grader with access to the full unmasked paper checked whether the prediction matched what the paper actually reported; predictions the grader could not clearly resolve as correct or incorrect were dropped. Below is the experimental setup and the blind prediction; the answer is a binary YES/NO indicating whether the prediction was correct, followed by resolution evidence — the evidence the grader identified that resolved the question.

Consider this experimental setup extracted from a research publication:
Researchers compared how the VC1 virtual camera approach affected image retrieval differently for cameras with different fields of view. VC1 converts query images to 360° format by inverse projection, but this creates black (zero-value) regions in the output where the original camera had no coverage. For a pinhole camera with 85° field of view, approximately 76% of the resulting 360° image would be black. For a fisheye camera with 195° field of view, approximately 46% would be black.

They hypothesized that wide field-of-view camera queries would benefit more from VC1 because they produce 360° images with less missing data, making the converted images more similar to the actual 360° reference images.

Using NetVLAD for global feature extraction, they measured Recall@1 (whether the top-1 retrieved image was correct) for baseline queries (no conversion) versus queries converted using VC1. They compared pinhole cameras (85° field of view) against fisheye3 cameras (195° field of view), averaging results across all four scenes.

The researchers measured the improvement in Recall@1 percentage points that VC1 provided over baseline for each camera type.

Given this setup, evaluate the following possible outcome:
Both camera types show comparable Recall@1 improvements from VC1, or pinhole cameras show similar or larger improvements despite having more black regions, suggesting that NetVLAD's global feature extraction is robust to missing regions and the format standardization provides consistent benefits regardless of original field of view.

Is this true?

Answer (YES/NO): NO